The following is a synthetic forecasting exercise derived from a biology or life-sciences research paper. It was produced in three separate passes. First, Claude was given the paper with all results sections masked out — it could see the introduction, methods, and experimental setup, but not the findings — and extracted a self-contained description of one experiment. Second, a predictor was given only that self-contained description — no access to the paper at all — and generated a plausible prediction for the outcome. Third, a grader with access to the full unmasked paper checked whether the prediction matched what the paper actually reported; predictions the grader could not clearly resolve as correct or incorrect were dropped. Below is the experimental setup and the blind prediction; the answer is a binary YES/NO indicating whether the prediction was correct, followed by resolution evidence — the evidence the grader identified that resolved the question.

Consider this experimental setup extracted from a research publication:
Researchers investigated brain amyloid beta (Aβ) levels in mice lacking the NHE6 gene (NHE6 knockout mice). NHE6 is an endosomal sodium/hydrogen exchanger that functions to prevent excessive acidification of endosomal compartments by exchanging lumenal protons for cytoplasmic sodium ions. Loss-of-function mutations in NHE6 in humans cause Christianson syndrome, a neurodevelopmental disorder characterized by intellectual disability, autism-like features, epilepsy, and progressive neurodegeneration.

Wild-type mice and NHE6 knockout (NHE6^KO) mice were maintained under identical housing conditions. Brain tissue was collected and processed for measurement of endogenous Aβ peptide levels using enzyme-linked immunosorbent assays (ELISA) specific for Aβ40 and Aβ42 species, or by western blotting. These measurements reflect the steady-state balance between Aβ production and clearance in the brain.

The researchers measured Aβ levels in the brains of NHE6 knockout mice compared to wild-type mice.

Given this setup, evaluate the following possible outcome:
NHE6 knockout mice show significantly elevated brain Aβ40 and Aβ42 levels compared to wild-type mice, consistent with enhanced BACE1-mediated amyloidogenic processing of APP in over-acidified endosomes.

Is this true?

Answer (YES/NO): NO